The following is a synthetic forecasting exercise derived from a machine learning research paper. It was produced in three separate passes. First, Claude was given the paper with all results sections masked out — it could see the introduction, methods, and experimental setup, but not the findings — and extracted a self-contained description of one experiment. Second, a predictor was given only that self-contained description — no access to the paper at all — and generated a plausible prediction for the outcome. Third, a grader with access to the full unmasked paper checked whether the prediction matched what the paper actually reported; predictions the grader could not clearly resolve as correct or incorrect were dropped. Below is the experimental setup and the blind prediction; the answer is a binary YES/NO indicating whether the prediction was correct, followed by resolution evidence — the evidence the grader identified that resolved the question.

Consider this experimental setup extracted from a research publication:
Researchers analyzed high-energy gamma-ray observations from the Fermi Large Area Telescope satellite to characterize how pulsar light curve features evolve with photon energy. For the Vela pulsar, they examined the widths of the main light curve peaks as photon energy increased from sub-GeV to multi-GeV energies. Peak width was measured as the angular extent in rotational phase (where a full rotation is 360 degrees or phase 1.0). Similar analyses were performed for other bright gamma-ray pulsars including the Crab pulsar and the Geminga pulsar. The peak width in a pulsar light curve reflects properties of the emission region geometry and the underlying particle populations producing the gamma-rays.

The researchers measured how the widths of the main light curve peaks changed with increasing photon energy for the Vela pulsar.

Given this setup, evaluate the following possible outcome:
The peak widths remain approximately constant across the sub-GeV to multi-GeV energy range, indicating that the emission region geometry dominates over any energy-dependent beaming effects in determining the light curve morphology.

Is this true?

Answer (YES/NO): NO